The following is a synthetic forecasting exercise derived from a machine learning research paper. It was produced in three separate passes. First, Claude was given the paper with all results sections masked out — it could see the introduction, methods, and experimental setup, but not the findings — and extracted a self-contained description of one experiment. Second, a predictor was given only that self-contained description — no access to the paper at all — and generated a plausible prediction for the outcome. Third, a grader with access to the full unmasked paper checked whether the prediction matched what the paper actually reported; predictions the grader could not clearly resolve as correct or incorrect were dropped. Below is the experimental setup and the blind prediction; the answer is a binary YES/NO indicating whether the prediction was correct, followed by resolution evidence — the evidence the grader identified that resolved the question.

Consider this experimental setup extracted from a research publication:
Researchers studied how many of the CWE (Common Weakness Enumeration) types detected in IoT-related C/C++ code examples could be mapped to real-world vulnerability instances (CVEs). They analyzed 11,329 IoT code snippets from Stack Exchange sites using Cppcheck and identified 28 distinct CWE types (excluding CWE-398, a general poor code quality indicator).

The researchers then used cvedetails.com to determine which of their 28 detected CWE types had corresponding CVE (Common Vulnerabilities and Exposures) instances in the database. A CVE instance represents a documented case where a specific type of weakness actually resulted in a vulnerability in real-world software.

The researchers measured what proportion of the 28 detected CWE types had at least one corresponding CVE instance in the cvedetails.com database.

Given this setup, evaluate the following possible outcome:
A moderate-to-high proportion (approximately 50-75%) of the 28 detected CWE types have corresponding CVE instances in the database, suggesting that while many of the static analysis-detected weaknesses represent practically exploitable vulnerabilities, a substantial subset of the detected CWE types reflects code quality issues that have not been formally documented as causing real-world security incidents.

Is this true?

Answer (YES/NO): NO